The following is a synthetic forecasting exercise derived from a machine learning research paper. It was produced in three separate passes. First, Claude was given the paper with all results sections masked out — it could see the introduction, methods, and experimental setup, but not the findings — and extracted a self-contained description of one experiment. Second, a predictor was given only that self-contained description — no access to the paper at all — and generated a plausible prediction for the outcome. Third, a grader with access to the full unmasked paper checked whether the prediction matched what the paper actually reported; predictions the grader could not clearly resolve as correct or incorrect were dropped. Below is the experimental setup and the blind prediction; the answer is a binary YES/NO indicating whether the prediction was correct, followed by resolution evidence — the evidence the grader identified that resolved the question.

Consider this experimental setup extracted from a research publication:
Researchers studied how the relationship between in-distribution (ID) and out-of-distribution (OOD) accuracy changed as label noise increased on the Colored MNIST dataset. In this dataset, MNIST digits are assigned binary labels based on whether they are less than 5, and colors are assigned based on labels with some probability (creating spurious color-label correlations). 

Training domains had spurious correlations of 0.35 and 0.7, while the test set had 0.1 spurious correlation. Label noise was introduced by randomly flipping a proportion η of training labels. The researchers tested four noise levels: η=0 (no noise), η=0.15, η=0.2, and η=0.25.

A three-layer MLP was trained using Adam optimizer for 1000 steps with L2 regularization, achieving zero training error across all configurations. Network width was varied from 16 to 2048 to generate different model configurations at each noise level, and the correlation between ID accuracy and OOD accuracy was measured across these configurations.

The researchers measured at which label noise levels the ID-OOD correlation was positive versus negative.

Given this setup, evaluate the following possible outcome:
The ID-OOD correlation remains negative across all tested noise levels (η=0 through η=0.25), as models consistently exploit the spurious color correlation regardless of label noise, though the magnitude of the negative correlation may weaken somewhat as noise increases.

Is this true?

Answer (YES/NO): NO